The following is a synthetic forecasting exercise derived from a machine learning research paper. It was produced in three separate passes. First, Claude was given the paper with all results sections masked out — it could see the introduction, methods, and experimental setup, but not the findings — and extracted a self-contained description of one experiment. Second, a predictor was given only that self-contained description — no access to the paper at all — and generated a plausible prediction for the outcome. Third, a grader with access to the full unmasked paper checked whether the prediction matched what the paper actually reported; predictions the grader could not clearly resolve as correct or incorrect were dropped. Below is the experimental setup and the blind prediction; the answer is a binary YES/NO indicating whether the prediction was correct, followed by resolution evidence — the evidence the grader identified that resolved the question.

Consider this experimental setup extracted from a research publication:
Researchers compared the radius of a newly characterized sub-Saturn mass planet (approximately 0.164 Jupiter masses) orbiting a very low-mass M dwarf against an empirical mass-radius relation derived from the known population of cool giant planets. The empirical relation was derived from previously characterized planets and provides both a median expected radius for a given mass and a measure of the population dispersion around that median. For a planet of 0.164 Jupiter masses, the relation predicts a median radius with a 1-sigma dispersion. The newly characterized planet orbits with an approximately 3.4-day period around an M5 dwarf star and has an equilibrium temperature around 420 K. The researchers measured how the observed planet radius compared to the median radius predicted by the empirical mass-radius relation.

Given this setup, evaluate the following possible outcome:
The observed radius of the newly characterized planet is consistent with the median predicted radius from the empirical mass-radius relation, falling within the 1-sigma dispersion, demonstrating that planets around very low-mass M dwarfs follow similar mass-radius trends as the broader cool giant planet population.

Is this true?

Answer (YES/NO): YES